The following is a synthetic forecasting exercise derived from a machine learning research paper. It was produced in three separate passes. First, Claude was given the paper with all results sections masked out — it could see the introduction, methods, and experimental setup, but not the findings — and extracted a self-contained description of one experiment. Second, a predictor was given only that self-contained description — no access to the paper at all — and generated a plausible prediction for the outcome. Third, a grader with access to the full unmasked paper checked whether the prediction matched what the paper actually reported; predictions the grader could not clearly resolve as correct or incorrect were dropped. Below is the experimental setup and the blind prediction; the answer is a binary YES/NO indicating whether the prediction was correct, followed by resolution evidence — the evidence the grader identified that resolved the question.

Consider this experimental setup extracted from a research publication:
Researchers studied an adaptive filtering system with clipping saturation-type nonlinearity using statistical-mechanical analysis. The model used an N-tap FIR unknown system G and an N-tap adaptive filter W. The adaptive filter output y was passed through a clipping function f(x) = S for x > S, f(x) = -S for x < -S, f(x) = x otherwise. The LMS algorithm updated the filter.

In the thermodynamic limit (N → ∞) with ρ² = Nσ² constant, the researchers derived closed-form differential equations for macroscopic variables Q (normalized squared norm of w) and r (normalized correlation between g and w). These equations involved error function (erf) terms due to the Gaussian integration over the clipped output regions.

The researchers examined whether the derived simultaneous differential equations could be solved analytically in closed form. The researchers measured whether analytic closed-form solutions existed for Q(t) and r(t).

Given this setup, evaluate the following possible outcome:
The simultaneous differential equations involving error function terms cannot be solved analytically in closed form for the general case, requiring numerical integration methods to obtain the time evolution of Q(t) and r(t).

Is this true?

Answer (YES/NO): YES